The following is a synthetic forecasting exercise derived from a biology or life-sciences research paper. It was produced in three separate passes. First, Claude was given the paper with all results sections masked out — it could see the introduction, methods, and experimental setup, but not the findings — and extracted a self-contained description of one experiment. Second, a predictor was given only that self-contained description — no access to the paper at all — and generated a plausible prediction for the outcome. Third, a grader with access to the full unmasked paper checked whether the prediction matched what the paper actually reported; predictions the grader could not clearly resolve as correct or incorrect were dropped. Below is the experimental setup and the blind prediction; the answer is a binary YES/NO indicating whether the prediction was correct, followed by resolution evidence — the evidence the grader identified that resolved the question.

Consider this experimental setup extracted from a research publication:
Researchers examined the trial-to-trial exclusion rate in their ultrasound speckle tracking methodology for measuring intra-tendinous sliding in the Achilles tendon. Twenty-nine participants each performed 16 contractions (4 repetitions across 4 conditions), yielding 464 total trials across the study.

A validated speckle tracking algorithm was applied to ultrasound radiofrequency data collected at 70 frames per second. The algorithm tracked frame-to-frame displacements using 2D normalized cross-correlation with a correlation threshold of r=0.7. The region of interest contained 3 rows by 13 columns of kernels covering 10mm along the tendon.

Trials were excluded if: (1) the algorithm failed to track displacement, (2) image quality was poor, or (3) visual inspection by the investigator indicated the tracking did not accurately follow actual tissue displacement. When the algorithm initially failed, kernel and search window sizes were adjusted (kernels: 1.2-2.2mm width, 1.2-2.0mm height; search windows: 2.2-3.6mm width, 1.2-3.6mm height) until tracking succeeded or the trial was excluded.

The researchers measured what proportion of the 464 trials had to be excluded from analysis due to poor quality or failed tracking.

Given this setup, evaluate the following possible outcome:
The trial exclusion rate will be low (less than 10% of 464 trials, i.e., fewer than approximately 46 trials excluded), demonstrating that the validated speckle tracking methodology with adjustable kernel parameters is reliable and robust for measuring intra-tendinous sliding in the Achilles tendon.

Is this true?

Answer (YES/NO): NO